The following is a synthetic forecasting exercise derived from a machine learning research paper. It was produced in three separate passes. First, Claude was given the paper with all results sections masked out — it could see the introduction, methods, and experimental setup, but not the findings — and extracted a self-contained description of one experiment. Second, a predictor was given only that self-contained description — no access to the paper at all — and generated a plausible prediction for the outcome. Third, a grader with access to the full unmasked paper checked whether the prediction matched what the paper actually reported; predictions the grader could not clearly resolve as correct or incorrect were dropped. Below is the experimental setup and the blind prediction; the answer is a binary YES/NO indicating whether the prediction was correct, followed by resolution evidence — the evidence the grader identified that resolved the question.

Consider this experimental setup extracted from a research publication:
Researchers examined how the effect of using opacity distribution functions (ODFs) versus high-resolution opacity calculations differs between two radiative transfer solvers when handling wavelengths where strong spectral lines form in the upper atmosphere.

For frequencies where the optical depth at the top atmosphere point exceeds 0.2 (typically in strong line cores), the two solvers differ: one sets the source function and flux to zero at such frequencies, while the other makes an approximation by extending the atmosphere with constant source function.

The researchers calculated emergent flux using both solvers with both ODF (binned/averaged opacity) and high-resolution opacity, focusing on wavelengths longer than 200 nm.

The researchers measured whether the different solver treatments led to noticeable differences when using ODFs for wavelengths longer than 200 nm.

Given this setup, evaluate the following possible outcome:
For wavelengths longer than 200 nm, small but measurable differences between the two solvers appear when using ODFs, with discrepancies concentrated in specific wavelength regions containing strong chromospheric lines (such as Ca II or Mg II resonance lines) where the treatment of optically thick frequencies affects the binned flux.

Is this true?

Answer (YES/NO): NO